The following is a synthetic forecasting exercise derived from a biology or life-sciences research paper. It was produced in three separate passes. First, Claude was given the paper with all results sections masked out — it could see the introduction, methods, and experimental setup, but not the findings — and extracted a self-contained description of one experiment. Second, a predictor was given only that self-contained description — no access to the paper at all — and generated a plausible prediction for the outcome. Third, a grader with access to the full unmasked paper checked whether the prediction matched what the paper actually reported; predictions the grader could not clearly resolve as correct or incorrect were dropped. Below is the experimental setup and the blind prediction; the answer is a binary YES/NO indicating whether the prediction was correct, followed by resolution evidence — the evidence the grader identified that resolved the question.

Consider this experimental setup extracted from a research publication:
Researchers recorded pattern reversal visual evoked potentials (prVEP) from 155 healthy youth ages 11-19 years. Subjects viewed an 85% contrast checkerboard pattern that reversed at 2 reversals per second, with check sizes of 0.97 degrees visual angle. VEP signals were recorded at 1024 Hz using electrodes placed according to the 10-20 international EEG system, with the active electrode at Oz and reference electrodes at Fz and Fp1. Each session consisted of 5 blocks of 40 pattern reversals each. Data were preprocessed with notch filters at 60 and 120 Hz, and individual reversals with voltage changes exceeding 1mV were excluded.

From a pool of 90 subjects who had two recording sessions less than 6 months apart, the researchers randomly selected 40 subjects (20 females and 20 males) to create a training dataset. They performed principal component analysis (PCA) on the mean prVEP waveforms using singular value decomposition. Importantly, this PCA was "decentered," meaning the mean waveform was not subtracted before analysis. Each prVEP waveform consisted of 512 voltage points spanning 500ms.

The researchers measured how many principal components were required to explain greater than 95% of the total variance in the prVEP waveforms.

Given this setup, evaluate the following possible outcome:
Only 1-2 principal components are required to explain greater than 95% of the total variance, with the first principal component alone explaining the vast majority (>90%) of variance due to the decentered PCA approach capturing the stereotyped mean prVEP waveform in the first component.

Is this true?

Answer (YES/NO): NO